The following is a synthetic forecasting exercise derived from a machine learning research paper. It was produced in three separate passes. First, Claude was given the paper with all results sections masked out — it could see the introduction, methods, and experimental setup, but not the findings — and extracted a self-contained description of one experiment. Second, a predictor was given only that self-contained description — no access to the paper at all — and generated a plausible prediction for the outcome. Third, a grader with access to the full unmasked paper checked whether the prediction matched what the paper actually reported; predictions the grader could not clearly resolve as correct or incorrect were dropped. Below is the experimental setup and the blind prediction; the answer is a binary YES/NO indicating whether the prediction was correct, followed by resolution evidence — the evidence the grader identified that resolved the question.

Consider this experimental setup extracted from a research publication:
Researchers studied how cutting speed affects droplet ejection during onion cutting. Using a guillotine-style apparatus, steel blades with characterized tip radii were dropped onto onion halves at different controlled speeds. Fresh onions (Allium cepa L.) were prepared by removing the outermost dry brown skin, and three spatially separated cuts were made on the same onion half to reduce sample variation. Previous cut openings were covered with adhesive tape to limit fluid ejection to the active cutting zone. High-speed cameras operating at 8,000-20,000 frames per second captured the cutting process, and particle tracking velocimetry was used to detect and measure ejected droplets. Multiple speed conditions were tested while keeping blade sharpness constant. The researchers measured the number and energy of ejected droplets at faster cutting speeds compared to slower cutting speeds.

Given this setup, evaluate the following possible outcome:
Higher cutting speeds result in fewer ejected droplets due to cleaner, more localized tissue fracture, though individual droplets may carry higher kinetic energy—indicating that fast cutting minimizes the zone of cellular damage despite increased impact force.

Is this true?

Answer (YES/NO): NO